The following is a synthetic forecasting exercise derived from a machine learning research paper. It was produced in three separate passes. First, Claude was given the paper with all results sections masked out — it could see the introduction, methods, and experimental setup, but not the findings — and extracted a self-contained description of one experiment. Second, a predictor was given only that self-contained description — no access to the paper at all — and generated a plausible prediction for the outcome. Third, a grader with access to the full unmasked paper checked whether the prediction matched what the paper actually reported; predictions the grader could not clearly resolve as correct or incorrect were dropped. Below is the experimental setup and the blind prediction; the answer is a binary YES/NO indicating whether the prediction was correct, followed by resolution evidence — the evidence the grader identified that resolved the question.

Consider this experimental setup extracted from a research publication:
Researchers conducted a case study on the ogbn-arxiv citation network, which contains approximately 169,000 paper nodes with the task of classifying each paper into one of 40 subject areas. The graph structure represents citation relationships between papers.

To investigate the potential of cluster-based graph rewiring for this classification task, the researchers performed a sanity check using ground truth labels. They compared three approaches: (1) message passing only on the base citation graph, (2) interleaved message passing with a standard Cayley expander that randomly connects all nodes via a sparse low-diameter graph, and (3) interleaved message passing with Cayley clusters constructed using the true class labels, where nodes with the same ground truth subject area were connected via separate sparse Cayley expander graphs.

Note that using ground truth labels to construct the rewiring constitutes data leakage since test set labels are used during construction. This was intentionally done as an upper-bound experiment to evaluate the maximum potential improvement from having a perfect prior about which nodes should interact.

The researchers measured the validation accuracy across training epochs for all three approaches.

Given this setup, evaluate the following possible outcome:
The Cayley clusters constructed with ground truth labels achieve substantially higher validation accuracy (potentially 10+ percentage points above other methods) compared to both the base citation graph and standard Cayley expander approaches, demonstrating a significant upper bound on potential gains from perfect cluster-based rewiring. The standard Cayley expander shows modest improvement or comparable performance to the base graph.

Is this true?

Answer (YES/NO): YES